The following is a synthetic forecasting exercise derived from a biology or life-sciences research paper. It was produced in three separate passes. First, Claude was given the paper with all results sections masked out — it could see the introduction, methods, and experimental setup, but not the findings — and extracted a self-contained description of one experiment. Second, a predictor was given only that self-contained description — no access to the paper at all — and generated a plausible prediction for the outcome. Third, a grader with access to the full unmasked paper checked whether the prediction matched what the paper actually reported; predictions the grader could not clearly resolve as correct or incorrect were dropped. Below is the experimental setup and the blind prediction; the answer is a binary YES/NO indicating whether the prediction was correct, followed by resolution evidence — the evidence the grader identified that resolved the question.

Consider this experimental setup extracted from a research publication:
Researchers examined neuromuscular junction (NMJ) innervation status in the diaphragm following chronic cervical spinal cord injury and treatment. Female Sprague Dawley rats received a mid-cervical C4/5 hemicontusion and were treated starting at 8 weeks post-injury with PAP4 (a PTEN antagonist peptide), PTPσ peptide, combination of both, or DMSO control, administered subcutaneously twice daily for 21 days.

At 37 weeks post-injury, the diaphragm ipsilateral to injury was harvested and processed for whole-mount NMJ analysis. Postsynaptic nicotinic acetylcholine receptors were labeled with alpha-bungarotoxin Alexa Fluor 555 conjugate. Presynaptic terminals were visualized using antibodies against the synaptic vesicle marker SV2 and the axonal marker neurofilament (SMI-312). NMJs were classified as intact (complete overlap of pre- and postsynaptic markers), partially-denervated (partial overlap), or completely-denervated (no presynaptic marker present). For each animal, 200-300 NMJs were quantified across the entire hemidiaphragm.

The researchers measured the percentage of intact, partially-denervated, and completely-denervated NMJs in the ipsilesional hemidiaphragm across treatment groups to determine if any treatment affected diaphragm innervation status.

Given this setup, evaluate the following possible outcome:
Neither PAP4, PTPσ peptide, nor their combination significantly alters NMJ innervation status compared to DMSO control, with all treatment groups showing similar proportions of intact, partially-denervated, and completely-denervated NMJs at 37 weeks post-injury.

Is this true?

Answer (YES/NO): NO